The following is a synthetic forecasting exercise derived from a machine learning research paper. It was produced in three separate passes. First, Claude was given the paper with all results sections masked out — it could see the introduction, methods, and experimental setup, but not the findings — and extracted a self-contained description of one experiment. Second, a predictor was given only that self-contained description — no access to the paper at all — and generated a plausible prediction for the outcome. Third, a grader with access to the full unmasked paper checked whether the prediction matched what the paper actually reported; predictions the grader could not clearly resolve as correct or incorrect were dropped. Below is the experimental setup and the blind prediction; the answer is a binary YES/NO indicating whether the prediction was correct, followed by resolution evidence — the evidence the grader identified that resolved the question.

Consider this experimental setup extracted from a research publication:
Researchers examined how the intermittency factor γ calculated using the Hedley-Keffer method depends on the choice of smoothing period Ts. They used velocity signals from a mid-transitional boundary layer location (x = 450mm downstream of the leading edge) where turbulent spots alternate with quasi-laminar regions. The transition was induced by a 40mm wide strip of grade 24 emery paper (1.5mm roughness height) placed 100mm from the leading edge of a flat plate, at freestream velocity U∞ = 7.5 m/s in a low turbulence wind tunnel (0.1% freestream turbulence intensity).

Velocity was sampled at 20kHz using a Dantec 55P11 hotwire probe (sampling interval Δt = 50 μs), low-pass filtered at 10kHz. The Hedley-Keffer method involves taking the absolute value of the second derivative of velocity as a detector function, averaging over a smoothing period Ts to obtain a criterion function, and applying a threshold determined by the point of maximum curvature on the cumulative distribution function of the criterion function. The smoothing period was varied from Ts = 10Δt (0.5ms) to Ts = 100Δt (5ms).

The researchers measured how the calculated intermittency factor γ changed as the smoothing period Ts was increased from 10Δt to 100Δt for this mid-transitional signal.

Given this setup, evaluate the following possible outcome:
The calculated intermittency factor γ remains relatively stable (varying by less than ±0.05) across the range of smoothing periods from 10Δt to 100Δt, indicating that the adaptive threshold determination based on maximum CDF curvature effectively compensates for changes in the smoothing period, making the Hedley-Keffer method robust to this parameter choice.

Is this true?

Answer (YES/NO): NO